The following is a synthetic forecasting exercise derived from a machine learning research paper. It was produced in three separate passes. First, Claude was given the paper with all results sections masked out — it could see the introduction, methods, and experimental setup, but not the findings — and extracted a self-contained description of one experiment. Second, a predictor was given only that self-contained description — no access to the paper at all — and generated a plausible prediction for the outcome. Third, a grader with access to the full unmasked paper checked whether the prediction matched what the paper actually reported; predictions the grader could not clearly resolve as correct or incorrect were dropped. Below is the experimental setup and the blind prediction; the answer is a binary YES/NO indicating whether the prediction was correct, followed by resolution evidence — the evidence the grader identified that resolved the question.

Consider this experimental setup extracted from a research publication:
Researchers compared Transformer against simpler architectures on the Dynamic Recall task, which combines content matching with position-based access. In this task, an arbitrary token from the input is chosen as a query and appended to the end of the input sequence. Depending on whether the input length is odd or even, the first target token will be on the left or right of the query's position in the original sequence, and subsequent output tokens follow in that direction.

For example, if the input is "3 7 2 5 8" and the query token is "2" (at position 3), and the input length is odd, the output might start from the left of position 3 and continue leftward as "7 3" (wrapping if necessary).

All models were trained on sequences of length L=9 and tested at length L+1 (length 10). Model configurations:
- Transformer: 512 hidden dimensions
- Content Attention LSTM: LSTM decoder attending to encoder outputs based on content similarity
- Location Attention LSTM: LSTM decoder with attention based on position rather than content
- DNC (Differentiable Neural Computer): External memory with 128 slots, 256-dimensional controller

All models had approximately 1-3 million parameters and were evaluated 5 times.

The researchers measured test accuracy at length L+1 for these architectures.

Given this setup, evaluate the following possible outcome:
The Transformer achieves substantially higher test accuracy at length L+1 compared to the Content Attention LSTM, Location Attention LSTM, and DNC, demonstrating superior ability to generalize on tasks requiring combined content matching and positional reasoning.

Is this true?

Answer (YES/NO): NO